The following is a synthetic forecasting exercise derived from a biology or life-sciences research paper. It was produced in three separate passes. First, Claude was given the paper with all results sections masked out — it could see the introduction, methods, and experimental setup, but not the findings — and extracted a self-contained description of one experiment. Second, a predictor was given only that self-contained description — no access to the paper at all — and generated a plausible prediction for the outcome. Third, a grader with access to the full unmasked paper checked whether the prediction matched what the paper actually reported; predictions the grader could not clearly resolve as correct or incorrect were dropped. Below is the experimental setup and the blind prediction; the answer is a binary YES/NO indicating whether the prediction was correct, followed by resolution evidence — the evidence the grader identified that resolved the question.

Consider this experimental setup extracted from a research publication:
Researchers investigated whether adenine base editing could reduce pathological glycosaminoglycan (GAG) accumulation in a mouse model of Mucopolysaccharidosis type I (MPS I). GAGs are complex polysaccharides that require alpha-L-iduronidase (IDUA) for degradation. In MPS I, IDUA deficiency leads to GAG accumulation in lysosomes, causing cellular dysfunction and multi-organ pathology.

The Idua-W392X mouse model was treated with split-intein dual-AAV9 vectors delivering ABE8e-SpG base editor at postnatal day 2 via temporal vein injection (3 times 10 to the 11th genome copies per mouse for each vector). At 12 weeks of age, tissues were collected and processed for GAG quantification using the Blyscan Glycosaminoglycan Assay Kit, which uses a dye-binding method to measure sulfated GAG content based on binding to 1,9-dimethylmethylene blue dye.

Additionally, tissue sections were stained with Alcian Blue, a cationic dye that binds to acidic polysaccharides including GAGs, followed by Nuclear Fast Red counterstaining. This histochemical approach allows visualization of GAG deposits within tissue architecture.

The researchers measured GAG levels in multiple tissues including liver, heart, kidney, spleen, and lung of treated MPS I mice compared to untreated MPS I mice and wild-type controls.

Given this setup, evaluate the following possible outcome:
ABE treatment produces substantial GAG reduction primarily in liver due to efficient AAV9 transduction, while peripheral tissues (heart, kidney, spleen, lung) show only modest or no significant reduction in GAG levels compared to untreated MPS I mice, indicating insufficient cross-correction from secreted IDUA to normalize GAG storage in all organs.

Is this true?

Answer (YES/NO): NO